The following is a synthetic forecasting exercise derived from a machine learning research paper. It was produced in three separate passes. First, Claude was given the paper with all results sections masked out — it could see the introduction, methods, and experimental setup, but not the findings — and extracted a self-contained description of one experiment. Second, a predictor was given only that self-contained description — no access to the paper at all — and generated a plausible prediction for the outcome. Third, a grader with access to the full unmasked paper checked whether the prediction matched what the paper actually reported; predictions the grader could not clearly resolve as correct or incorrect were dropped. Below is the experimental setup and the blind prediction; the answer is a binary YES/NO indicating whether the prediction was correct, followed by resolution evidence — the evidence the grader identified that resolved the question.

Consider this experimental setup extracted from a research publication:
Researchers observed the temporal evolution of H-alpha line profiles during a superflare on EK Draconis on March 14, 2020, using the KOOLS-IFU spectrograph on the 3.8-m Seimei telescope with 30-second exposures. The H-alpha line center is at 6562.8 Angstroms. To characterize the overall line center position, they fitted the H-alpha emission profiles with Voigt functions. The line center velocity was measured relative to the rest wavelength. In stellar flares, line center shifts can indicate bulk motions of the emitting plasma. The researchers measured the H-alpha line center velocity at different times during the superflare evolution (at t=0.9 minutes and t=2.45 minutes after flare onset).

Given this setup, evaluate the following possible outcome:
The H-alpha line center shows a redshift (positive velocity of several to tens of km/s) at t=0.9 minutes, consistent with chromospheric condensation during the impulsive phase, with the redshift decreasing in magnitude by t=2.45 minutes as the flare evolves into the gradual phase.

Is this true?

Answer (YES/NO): NO